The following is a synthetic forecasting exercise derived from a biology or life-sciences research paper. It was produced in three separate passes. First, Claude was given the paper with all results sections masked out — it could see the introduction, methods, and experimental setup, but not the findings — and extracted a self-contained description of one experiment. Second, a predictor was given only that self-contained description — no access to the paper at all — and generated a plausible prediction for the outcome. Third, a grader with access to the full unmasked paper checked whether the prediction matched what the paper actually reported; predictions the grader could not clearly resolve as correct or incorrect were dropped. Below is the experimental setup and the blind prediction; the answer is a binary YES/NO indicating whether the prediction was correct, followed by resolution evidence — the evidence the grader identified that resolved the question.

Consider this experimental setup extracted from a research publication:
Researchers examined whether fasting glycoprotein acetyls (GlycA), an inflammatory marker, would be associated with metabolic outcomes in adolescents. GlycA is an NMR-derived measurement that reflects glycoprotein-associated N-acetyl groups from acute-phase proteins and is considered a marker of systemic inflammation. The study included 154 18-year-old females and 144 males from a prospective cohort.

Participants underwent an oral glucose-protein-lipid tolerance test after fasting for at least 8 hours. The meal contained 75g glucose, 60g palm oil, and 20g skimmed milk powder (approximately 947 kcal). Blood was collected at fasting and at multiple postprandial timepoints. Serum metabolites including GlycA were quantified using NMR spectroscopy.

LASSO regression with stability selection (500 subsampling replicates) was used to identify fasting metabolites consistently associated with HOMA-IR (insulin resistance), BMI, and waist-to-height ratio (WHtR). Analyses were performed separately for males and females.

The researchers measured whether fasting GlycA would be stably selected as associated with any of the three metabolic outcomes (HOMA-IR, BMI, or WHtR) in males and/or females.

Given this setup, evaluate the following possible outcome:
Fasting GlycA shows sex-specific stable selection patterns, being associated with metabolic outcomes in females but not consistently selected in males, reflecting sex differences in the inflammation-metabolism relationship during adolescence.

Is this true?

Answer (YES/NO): NO